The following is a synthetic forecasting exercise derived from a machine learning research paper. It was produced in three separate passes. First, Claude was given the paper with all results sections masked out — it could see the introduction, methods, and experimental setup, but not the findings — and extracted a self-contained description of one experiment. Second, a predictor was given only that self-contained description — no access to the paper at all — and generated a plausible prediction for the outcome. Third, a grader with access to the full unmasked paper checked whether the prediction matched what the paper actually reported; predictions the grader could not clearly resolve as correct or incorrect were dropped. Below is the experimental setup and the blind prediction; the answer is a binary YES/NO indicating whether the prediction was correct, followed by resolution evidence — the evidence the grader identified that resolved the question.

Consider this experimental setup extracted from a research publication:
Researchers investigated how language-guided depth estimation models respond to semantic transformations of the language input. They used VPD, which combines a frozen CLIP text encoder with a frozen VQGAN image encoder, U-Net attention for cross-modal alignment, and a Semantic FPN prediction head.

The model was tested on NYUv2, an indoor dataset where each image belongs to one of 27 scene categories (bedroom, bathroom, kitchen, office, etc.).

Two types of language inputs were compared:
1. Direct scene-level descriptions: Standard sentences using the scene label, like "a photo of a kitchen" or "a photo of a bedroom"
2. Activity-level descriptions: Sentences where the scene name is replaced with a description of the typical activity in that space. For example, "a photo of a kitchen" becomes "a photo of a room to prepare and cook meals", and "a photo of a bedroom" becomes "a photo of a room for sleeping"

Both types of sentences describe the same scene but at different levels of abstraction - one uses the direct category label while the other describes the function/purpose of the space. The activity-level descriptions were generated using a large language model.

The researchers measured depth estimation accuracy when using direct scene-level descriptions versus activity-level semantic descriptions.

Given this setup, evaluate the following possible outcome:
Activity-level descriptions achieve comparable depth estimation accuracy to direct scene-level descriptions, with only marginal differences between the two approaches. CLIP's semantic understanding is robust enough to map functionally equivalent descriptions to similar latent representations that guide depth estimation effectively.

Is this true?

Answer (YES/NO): NO